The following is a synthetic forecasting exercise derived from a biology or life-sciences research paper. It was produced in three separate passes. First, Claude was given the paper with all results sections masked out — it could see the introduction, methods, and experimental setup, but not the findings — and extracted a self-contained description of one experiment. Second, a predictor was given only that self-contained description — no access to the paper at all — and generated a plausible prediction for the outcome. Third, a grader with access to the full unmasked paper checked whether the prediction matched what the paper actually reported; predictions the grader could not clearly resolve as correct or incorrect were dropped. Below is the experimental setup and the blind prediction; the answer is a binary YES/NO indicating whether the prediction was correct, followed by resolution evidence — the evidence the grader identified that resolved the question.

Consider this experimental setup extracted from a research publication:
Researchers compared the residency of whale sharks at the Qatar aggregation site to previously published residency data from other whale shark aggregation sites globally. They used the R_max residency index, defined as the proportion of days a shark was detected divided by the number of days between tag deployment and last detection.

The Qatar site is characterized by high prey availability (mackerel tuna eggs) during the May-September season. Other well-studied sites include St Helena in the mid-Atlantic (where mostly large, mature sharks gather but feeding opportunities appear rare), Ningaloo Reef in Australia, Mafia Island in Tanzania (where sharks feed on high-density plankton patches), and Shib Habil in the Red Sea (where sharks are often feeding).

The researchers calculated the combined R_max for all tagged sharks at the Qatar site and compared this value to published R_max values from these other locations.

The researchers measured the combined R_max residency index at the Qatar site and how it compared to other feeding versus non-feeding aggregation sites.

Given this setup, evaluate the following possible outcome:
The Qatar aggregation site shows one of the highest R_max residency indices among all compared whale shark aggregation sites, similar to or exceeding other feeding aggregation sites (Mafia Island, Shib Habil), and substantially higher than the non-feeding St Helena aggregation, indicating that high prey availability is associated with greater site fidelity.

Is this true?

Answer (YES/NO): NO